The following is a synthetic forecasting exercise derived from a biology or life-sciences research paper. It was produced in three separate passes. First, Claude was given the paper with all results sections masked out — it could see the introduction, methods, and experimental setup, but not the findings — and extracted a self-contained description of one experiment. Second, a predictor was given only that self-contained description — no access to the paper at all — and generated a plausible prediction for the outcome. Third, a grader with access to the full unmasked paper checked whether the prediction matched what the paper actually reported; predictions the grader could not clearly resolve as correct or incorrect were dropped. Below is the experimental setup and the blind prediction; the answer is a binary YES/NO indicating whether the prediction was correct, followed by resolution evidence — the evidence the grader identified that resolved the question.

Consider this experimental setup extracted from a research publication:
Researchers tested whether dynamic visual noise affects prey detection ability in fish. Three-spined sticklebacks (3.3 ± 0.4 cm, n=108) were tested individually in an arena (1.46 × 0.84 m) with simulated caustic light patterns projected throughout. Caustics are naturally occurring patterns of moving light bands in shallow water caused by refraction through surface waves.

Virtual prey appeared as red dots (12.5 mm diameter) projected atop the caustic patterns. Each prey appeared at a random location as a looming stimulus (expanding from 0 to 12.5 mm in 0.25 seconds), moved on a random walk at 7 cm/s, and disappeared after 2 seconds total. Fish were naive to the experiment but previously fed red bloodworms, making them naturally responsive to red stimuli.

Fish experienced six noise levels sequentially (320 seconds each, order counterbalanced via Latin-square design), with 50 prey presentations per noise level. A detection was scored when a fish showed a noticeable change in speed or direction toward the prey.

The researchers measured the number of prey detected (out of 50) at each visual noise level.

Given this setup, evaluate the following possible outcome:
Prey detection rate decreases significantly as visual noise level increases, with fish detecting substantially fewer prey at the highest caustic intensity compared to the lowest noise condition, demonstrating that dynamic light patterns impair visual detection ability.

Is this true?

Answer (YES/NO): YES